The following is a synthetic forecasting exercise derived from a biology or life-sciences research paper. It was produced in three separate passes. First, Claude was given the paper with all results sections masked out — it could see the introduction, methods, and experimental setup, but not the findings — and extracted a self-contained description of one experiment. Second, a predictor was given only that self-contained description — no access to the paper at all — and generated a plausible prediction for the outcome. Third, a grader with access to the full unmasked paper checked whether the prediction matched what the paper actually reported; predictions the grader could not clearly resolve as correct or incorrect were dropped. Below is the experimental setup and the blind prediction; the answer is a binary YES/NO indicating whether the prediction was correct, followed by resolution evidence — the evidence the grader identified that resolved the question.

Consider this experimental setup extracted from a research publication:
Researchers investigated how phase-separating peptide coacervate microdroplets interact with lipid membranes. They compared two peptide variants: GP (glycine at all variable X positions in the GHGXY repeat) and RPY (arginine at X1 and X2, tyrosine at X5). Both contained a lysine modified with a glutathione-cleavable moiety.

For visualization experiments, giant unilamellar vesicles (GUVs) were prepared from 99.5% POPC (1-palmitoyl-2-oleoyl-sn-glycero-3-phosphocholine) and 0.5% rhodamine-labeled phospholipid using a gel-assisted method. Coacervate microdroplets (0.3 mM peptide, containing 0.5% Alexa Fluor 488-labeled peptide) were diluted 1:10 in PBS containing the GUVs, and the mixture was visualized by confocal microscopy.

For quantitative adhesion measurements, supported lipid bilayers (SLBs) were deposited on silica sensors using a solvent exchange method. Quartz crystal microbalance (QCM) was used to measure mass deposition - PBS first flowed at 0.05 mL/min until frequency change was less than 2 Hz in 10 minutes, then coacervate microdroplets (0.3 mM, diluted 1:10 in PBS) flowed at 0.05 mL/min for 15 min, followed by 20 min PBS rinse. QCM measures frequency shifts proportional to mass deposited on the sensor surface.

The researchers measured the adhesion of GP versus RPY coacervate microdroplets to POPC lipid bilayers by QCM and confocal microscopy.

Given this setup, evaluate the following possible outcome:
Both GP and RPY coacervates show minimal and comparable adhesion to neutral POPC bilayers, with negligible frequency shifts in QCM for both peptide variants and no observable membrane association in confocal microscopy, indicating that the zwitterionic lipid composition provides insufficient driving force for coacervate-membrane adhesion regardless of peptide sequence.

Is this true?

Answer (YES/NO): NO